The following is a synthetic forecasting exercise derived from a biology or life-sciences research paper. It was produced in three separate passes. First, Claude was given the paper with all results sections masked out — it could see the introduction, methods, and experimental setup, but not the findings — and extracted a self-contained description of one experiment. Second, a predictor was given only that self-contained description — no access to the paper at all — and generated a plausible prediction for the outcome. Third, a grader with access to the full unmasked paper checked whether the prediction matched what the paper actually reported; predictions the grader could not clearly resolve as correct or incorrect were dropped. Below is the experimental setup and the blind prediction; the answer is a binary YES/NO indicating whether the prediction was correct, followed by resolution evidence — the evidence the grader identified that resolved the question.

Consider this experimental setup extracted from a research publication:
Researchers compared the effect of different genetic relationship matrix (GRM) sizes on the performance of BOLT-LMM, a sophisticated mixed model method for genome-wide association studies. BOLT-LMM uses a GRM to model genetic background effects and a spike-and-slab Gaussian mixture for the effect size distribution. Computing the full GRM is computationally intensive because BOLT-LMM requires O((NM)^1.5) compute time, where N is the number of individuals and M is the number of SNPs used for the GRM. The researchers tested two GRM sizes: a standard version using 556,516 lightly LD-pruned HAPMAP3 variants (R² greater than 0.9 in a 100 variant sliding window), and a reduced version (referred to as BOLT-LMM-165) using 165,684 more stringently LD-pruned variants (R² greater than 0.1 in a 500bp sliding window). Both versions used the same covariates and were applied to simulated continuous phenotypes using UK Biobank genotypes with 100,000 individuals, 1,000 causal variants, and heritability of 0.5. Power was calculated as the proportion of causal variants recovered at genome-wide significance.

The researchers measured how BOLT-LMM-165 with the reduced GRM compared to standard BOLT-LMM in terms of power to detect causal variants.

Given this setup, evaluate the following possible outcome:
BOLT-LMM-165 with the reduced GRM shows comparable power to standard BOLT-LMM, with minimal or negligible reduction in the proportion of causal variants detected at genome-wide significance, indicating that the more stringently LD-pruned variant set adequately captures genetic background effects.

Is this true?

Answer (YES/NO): NO